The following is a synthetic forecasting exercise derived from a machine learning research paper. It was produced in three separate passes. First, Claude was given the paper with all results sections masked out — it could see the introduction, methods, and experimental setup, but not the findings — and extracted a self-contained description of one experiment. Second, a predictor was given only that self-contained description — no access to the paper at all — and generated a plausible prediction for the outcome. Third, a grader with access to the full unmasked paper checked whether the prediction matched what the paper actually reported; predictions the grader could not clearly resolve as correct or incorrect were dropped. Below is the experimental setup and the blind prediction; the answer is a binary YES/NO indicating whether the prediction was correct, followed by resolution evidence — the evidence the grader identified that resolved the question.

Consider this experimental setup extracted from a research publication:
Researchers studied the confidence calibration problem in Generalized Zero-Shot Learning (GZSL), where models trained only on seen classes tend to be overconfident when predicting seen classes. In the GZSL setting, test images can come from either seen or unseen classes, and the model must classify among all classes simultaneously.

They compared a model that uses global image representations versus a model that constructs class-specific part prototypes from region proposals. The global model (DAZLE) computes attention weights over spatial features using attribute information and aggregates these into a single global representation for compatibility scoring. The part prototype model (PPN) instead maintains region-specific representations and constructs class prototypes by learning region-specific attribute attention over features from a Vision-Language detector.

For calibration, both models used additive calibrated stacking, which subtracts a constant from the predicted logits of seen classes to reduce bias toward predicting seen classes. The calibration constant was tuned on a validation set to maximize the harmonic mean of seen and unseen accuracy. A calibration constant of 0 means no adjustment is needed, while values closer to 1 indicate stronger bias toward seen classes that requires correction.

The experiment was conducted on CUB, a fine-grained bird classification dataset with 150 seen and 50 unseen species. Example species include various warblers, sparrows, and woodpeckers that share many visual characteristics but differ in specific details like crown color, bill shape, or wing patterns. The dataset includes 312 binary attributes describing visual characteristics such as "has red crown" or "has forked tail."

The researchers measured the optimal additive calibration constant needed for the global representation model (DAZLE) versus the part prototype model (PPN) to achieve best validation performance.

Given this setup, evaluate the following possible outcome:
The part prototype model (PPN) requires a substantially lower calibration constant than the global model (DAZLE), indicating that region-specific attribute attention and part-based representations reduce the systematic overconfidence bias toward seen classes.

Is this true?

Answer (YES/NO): NO